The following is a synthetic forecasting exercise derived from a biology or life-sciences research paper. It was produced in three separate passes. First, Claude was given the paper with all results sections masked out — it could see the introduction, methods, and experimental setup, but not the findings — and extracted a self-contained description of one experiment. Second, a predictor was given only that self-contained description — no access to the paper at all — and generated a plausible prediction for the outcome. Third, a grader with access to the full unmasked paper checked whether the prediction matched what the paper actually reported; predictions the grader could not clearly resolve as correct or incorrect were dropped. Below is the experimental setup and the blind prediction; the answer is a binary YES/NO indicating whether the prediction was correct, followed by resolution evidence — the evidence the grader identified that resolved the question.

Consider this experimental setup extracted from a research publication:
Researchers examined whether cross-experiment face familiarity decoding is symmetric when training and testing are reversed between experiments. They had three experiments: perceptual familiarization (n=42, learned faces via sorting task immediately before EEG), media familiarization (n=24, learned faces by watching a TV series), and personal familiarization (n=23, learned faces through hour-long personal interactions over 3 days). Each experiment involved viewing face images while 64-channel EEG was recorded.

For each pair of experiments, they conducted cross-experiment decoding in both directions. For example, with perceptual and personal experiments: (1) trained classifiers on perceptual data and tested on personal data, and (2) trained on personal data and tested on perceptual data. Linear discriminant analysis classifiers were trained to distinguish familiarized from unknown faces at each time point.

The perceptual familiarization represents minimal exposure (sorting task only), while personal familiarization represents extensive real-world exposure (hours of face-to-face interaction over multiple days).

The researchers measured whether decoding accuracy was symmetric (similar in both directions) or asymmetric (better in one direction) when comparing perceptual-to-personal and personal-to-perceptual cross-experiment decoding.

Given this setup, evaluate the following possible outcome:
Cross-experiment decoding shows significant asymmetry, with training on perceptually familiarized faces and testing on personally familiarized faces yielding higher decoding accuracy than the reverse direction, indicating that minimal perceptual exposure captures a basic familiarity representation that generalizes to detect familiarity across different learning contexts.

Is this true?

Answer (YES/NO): YES